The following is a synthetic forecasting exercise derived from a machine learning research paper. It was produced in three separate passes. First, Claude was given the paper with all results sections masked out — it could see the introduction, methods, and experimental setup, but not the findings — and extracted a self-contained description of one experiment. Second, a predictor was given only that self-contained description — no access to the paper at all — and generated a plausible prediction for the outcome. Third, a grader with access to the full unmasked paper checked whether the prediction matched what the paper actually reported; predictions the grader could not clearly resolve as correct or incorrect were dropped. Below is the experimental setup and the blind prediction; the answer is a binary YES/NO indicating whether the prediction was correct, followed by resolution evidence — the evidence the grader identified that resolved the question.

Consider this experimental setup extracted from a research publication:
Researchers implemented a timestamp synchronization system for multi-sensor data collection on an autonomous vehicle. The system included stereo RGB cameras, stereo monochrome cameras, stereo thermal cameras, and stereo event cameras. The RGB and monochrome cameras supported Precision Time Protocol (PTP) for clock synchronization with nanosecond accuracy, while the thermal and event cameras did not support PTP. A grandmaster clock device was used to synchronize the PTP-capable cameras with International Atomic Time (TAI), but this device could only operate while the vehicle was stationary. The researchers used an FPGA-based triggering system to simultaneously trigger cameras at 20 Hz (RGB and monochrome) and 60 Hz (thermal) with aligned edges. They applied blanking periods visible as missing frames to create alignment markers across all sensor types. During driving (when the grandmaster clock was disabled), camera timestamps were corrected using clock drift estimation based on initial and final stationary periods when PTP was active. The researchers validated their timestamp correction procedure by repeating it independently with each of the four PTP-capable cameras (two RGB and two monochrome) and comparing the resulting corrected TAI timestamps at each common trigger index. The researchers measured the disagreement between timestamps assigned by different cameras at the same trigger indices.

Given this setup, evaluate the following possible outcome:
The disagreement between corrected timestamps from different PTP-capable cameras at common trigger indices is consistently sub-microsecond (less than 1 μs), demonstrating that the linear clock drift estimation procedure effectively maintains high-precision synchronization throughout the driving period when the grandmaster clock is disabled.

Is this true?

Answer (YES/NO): NO